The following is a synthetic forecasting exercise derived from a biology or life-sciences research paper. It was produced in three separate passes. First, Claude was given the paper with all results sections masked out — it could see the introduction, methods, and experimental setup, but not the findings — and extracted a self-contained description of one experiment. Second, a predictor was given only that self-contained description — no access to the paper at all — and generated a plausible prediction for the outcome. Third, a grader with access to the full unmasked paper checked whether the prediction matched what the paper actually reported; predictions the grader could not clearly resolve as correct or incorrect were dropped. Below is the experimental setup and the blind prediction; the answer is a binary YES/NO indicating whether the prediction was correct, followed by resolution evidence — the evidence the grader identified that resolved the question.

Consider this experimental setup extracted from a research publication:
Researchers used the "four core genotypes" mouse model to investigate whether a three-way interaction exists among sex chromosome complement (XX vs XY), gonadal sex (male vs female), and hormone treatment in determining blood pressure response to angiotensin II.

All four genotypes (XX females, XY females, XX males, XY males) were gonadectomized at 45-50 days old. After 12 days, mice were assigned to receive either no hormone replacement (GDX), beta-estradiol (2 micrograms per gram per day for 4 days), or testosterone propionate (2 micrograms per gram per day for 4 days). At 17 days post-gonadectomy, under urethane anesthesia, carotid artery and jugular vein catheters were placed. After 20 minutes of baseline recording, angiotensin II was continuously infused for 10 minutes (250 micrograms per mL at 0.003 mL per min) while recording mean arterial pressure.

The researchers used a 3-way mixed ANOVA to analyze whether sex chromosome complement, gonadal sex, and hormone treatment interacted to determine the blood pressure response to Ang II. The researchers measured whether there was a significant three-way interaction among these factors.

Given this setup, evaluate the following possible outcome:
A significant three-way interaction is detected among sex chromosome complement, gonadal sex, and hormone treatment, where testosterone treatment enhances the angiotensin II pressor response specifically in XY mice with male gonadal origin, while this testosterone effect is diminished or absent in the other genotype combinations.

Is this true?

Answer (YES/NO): YES